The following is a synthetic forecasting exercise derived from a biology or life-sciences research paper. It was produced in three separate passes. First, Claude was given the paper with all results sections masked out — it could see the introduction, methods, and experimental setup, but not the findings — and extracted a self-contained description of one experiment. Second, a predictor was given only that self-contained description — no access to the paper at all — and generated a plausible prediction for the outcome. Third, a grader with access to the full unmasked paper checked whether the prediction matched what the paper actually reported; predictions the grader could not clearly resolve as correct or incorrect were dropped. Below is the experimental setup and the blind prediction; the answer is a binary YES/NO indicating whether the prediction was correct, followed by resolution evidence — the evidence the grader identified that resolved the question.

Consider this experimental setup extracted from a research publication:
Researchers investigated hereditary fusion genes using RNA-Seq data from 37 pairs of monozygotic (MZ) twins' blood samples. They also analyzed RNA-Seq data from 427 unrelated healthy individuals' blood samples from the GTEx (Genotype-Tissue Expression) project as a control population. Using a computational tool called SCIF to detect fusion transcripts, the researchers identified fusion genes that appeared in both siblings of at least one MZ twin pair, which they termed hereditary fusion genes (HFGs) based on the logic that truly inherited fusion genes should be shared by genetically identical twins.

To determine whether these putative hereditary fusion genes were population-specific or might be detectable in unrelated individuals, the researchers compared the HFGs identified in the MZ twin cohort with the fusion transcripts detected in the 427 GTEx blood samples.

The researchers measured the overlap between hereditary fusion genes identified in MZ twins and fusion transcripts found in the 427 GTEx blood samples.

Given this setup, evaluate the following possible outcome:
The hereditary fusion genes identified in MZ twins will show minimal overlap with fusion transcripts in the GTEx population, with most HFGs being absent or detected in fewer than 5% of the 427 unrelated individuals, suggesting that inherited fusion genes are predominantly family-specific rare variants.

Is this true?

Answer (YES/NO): NO